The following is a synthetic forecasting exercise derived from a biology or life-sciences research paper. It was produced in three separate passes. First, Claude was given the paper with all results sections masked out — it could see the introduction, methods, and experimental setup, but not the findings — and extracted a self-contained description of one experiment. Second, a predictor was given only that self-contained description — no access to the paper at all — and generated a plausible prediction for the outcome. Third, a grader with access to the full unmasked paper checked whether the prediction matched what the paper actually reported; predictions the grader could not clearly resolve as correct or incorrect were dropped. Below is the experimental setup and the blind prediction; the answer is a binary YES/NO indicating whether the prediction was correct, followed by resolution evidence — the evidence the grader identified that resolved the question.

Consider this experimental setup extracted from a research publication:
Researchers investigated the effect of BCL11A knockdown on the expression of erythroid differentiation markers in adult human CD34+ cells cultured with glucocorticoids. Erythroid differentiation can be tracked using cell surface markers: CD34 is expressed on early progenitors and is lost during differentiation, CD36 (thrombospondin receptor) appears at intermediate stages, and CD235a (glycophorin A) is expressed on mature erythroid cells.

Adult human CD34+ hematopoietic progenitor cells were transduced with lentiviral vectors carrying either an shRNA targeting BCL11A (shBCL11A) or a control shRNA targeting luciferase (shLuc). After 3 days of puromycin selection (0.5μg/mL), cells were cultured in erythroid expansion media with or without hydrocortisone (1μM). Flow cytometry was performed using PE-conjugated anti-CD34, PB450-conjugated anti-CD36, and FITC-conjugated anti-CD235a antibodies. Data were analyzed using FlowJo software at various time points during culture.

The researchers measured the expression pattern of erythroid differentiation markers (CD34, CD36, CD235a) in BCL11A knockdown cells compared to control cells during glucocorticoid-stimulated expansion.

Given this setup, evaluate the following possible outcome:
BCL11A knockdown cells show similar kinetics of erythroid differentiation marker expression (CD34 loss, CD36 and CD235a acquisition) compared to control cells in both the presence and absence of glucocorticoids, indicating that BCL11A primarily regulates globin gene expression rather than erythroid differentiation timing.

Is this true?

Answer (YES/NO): NO